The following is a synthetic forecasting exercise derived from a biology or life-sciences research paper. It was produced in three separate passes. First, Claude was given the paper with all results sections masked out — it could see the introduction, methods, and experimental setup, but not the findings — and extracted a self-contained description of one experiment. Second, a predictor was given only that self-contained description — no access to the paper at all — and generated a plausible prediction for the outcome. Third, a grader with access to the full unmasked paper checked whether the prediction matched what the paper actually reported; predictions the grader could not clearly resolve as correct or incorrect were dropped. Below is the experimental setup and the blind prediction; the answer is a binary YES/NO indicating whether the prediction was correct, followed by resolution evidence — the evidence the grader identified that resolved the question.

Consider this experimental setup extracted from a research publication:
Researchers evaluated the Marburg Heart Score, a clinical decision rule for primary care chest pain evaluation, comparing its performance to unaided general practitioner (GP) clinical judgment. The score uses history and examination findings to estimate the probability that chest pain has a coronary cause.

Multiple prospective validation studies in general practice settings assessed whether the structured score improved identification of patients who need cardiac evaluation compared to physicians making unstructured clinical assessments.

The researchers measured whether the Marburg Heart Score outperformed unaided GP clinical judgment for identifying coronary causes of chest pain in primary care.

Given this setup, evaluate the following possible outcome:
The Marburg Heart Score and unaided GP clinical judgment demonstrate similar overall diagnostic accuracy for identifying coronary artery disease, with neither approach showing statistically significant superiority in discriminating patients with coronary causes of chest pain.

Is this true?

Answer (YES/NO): NO